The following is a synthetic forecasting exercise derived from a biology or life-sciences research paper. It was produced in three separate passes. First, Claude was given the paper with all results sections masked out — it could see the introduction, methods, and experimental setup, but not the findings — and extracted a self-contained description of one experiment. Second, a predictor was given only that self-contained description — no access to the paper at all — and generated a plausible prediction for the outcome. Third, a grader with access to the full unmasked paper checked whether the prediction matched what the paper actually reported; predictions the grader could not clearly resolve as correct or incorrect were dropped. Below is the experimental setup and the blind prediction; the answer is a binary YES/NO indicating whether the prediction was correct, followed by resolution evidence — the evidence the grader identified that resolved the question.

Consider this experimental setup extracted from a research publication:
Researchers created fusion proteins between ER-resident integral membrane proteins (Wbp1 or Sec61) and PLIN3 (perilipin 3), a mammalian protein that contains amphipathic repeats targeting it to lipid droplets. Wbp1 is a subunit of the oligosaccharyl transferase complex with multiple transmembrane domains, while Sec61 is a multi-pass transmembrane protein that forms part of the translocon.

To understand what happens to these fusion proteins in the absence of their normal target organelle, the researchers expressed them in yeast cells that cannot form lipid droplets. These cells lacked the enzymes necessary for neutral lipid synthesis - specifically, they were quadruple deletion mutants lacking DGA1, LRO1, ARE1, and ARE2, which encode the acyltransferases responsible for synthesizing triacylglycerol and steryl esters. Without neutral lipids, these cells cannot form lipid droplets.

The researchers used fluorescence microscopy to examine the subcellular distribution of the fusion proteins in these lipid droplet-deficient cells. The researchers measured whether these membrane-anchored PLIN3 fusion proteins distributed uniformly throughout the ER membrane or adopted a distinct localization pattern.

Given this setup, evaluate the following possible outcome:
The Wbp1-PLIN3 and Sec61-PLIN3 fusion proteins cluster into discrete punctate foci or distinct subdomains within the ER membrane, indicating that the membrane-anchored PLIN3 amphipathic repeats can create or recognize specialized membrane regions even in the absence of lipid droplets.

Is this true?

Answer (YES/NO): YES